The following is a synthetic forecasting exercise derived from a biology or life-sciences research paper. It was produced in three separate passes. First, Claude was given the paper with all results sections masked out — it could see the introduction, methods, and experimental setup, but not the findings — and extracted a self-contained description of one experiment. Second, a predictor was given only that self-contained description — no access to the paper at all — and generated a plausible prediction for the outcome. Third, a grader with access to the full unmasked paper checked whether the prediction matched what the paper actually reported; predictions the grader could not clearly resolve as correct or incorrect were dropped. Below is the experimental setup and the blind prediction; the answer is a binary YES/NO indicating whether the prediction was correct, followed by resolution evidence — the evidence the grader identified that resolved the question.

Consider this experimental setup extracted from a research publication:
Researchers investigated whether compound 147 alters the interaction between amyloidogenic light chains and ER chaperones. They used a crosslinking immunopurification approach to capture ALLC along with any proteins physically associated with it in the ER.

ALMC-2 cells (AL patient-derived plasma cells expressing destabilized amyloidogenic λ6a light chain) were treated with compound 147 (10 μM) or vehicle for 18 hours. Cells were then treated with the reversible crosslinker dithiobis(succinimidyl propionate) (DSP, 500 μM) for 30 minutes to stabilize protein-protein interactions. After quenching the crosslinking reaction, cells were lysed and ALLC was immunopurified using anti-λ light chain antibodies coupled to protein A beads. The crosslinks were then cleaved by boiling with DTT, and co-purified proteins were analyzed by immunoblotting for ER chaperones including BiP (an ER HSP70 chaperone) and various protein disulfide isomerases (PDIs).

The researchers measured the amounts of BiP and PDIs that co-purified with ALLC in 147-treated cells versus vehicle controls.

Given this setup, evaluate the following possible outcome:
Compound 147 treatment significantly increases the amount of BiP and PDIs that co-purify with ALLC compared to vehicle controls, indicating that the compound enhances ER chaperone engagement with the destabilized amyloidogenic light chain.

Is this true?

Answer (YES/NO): NO